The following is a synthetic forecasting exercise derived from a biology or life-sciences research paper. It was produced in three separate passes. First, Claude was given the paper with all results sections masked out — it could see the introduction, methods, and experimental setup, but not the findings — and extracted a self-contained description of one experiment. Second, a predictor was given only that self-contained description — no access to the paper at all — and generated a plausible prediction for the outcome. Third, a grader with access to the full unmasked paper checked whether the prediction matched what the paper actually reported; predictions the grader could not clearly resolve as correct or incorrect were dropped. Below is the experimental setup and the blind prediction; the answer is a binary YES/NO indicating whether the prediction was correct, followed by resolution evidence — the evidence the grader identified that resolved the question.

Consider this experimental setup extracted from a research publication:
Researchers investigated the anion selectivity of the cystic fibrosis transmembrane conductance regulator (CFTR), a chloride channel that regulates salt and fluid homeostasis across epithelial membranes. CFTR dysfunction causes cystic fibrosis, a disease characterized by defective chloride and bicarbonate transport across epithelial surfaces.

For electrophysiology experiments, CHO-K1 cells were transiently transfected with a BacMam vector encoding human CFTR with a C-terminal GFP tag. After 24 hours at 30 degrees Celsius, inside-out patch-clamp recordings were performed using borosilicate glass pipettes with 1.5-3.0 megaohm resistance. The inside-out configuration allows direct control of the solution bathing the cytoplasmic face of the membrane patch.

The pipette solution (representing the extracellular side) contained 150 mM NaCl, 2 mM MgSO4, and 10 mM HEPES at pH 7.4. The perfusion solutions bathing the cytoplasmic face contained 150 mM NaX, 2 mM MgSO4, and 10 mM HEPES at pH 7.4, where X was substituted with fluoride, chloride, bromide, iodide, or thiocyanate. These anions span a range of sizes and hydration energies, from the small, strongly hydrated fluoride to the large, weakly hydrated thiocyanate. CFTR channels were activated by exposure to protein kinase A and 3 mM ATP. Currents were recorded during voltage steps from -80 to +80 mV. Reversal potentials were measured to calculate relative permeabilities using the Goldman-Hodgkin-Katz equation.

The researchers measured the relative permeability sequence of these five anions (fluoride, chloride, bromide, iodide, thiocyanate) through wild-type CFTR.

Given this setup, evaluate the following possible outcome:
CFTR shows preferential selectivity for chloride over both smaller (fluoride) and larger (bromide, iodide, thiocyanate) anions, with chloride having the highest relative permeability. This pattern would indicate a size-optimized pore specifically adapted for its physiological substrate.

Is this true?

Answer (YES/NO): NO